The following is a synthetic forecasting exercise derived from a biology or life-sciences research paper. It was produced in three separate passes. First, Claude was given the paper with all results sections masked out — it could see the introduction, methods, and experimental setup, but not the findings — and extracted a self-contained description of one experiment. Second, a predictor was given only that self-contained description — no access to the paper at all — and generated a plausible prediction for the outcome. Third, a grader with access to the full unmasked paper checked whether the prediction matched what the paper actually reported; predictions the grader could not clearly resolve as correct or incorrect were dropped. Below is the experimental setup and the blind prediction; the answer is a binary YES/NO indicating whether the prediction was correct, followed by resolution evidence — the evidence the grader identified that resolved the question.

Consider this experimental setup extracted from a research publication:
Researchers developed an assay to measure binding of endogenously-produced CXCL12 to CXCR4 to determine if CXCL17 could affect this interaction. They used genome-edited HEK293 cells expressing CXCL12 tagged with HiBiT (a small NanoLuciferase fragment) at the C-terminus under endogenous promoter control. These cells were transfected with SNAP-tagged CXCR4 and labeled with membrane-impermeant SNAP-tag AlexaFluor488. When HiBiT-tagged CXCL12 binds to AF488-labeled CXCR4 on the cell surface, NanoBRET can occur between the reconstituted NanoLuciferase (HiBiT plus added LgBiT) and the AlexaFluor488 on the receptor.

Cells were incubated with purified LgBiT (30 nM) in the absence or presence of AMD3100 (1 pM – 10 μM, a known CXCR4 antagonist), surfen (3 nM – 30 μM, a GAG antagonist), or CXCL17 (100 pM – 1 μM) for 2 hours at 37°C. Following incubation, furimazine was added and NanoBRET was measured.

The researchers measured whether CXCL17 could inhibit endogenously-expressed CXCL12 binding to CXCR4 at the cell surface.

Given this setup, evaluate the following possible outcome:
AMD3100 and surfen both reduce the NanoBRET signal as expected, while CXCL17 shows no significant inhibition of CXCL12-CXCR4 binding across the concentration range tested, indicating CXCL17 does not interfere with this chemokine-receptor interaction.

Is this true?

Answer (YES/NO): NO